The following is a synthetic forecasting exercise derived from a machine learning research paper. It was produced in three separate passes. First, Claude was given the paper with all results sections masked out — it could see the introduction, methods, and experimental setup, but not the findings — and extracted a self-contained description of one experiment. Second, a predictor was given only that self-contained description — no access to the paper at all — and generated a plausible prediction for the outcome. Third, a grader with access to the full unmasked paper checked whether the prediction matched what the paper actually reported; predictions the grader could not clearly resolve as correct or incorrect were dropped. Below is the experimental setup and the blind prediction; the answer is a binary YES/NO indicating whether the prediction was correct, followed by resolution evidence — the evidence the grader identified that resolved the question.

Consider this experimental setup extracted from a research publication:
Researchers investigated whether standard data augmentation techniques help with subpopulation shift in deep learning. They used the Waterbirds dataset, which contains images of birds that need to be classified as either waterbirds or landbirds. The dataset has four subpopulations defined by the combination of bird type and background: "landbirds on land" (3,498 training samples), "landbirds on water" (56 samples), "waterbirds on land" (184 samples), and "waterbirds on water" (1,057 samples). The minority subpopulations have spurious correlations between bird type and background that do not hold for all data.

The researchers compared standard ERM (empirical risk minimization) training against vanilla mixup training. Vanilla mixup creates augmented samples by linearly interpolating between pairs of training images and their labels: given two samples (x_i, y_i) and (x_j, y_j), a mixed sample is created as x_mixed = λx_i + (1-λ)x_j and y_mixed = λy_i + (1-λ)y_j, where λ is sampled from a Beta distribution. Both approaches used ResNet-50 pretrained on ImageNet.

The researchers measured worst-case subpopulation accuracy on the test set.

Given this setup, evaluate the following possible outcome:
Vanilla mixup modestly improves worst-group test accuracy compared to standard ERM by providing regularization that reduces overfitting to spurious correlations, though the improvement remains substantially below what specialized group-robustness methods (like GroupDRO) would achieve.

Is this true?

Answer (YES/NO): NO